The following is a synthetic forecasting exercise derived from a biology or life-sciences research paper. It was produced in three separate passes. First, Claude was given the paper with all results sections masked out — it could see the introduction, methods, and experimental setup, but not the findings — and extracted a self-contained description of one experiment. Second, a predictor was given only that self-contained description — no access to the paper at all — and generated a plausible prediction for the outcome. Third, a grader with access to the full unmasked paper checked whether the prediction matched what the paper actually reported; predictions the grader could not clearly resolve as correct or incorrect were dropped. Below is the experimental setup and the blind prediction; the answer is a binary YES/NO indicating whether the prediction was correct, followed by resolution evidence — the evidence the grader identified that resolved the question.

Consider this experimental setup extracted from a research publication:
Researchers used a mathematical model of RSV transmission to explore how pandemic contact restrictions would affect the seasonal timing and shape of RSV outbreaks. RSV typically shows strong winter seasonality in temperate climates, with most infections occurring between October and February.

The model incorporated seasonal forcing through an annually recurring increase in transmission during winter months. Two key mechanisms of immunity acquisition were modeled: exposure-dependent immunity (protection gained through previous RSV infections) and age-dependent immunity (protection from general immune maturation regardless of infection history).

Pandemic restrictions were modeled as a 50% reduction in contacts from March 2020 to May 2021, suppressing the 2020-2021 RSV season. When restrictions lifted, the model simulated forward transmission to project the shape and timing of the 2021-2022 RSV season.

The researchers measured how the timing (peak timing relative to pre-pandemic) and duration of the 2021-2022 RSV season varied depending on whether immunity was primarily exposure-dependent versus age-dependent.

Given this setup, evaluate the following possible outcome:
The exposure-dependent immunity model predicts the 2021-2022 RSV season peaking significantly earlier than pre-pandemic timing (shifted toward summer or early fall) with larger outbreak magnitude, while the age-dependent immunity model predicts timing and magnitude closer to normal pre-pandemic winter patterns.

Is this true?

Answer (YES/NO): NO